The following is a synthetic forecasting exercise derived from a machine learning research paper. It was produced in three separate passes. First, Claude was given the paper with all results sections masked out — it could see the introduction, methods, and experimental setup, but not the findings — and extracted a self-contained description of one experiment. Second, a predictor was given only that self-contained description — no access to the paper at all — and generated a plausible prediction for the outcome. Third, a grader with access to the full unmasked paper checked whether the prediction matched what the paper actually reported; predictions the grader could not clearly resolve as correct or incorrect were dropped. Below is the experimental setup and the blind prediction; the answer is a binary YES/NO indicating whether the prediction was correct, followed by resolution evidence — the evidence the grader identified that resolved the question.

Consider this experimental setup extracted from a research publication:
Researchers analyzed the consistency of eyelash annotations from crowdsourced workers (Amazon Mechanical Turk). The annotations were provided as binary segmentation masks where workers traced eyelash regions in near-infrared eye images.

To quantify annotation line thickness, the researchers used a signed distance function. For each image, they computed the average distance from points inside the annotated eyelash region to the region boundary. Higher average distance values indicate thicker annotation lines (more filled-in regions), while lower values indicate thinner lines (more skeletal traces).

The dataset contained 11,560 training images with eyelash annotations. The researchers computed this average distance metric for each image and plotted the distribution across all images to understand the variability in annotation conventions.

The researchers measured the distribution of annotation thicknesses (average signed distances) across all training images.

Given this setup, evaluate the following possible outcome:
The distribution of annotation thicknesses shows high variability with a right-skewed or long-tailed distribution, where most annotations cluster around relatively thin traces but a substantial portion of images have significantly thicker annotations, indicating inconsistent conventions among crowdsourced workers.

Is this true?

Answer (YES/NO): NO